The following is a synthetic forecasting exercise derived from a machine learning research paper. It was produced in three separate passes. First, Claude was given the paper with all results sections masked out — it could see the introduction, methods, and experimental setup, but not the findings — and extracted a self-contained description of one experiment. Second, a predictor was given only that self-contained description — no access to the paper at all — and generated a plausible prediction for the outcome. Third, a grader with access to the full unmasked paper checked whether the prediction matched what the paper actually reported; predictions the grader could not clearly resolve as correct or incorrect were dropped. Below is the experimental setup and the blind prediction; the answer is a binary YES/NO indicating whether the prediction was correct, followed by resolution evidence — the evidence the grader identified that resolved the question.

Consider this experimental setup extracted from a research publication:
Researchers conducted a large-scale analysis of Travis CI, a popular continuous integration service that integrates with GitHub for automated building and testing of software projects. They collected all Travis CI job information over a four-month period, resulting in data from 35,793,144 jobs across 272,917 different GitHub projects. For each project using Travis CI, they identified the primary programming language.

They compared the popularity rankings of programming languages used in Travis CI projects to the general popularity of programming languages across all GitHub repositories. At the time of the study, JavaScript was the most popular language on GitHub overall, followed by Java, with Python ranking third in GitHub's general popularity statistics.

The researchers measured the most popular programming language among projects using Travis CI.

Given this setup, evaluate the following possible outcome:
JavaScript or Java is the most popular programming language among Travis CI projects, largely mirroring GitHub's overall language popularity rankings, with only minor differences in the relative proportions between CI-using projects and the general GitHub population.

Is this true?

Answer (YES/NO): NO